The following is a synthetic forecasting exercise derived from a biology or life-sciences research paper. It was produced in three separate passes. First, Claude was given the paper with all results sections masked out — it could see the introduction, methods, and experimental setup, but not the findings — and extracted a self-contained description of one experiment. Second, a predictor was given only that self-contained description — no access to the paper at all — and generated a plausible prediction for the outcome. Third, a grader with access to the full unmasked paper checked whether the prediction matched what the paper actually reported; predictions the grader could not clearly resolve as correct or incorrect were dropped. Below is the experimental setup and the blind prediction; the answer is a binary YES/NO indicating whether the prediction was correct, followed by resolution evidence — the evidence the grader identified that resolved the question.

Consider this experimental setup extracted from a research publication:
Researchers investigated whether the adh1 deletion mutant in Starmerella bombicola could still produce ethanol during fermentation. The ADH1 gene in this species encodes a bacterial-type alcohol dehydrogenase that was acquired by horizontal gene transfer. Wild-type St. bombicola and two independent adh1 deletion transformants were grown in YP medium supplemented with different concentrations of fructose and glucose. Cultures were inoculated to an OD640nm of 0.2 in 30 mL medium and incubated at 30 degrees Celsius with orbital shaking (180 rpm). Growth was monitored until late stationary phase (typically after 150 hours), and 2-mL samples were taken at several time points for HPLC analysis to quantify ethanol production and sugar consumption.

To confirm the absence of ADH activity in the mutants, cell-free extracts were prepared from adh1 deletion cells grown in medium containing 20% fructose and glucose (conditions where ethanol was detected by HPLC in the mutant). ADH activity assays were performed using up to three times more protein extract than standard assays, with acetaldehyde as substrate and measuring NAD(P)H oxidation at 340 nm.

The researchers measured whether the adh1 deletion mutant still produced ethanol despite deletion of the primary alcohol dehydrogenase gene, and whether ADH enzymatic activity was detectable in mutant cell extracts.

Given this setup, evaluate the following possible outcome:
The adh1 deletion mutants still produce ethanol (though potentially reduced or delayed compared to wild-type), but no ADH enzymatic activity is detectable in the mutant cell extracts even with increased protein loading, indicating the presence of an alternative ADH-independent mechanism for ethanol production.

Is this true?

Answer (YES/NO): NO